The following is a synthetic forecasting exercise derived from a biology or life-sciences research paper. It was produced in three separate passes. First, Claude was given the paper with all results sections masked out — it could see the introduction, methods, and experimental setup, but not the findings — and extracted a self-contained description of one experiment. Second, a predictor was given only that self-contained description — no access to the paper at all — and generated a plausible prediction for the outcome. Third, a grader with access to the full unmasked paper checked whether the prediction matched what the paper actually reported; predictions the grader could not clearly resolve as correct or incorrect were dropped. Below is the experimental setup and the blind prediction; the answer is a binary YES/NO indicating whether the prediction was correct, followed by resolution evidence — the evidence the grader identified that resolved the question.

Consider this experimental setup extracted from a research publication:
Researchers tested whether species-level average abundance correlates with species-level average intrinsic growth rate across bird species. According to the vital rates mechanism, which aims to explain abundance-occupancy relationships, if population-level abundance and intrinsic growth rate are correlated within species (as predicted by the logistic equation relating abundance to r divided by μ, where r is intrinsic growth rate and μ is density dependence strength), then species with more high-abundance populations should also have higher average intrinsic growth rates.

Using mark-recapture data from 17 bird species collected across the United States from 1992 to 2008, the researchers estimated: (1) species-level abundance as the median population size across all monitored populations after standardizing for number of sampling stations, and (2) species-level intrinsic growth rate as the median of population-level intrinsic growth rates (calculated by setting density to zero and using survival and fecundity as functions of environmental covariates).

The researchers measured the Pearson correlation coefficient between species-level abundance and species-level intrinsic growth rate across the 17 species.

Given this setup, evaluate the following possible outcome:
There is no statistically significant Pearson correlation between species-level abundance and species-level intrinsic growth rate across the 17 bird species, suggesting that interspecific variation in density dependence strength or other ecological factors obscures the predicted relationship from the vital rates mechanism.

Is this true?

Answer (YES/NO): NO